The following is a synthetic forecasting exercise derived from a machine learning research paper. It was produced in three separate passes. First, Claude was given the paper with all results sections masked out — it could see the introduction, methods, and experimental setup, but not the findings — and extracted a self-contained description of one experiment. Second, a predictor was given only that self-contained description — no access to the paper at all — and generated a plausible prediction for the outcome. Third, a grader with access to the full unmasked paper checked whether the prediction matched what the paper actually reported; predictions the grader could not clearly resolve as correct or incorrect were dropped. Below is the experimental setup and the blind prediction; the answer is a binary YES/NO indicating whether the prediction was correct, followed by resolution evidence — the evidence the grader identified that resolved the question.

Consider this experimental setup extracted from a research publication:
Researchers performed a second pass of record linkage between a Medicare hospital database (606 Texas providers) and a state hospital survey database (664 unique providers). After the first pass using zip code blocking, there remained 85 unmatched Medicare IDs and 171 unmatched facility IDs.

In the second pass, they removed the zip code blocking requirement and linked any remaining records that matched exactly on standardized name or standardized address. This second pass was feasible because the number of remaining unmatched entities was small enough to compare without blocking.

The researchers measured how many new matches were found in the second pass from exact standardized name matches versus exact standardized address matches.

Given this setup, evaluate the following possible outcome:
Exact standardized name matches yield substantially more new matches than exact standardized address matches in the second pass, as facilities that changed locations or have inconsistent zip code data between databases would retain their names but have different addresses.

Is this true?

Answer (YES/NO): YES